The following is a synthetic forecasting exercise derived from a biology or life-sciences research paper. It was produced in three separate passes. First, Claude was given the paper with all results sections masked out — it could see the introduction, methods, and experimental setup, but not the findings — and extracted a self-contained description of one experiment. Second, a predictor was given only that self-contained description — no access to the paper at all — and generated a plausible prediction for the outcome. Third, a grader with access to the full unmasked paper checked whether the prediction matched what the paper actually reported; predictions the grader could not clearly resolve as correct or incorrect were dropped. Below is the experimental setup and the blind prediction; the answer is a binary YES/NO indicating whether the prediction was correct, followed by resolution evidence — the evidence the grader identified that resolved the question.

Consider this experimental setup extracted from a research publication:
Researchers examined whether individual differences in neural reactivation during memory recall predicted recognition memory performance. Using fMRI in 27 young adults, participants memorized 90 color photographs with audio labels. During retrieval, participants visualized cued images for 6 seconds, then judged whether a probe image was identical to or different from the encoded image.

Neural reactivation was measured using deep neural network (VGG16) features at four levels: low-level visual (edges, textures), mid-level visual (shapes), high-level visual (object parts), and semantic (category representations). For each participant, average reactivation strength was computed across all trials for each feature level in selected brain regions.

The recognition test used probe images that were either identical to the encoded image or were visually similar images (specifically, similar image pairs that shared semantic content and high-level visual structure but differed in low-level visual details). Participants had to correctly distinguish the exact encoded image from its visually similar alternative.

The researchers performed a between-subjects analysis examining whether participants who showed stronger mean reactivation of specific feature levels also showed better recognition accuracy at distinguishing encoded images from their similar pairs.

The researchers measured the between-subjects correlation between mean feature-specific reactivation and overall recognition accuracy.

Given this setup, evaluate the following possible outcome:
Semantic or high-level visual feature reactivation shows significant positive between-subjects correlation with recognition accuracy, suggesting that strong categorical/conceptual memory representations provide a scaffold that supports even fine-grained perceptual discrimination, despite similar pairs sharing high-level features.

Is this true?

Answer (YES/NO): NO